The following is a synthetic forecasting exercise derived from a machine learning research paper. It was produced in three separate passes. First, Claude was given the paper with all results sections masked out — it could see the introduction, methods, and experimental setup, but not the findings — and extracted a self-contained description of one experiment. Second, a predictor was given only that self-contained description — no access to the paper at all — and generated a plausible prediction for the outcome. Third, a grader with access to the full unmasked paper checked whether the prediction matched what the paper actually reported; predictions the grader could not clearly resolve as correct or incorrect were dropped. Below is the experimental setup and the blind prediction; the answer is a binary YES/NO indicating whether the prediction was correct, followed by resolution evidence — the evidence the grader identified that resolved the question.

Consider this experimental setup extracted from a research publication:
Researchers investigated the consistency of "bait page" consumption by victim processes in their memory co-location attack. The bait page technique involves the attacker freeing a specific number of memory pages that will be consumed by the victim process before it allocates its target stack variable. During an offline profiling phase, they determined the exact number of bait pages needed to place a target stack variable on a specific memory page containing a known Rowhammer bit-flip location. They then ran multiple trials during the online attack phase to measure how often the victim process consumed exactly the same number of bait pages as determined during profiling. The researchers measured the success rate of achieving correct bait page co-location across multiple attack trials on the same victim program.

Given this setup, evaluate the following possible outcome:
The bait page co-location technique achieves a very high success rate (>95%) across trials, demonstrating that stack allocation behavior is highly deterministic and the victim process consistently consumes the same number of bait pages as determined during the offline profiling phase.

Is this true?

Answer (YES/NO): NO